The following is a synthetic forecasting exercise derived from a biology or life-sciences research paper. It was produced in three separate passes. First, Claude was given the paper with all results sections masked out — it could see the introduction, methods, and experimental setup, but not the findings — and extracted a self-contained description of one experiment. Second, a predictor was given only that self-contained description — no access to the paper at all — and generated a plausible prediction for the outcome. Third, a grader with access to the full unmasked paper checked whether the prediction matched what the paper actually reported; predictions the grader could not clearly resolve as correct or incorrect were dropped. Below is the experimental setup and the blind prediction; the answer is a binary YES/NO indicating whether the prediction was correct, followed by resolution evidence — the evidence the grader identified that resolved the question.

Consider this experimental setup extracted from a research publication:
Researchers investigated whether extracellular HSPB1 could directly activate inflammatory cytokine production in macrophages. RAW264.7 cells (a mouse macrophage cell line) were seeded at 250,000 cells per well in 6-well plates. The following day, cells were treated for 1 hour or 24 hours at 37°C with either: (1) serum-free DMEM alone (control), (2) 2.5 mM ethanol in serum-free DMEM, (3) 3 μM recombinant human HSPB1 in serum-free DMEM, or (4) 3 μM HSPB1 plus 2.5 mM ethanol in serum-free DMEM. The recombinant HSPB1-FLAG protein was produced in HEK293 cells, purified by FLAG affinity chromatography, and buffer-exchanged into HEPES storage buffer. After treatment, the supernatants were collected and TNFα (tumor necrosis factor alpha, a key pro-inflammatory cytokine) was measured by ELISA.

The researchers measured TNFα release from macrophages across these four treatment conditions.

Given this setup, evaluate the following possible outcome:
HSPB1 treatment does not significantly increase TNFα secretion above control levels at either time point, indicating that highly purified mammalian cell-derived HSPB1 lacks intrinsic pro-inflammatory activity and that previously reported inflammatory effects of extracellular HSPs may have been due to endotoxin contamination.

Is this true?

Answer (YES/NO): NO